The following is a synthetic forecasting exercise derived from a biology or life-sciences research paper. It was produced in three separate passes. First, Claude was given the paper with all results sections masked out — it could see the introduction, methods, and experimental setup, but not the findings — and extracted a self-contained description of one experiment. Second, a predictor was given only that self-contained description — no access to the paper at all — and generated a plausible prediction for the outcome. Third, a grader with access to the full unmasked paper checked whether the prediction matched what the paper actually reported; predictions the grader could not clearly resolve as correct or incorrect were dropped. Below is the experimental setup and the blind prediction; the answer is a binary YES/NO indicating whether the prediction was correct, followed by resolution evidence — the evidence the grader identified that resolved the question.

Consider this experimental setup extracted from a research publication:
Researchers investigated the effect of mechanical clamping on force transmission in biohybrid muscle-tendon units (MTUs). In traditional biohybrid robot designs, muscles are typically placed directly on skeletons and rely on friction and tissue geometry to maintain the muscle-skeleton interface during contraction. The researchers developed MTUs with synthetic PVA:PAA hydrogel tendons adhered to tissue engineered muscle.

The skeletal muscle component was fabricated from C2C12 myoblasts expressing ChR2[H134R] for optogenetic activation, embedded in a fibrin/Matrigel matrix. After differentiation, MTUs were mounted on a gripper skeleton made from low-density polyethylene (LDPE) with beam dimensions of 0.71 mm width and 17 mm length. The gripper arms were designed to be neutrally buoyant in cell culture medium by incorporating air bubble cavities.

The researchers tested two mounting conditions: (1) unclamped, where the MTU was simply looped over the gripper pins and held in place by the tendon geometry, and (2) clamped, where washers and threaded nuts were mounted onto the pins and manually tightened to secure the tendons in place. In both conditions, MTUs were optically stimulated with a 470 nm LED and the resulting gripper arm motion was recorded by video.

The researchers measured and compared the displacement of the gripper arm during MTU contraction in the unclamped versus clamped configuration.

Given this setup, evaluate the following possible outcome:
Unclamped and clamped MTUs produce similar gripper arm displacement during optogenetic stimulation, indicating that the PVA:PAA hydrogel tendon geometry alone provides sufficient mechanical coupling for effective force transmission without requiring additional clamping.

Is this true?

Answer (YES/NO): NO